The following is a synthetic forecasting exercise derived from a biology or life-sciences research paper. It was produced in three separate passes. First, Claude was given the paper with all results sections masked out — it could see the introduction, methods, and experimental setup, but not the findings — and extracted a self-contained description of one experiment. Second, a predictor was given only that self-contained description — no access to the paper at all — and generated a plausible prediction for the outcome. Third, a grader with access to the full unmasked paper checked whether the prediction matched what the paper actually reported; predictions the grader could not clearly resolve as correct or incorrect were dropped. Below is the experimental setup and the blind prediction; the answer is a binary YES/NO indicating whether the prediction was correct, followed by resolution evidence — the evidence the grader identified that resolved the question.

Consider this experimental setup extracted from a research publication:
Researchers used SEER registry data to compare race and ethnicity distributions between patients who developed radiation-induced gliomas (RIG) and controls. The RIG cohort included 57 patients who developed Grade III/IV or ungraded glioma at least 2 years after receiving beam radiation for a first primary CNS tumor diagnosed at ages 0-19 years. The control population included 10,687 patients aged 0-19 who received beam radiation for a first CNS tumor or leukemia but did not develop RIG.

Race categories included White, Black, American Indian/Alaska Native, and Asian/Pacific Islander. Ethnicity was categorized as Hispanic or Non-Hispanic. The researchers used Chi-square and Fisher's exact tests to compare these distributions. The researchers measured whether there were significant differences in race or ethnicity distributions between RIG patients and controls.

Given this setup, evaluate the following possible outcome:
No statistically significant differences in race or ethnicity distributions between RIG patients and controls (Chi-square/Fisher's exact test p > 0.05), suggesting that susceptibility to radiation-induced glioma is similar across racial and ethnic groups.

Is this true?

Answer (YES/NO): NO